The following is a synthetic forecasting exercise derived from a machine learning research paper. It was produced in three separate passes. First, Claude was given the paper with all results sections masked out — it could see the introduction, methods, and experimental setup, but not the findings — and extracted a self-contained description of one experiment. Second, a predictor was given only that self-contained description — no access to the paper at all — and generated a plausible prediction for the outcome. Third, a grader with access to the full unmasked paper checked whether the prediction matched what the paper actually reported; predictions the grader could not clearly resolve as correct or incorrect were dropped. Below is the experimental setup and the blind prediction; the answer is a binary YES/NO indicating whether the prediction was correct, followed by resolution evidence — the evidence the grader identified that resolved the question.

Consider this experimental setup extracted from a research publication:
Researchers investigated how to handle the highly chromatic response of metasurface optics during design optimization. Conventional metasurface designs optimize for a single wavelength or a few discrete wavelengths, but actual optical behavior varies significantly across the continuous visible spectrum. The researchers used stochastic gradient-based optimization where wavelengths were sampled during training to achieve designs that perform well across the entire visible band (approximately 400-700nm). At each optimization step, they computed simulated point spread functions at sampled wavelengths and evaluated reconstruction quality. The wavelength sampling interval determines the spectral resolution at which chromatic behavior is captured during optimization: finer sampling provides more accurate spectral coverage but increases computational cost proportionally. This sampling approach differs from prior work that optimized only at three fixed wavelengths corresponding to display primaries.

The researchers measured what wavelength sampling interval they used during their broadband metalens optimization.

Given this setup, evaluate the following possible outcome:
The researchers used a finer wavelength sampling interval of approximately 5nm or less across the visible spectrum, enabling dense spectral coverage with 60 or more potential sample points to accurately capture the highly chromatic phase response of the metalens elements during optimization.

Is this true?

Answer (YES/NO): NO